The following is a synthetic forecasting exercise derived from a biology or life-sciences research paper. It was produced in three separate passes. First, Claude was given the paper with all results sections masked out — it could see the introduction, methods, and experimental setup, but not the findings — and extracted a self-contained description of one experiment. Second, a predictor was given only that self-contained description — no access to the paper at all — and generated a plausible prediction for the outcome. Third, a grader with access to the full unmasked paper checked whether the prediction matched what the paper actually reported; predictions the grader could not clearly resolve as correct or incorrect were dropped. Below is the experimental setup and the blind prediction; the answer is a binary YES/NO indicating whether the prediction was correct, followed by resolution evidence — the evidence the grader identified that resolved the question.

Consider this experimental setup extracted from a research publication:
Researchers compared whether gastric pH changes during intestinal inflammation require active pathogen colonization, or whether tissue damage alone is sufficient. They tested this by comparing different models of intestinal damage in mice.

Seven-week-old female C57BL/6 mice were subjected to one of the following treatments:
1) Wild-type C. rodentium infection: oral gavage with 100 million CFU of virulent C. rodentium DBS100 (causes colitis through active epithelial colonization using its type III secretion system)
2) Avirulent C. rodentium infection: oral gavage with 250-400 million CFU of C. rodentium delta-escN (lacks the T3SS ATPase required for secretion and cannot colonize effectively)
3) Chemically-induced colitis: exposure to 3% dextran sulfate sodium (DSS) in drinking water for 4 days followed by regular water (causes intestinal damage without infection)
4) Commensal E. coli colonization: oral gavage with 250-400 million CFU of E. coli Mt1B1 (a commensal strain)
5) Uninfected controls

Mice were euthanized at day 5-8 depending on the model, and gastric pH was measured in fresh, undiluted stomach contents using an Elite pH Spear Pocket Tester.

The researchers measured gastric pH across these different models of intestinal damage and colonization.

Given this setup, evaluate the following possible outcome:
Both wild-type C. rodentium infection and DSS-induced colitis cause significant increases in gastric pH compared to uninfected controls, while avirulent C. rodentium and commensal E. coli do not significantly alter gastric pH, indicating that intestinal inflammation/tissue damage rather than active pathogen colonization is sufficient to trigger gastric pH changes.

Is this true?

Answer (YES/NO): NO